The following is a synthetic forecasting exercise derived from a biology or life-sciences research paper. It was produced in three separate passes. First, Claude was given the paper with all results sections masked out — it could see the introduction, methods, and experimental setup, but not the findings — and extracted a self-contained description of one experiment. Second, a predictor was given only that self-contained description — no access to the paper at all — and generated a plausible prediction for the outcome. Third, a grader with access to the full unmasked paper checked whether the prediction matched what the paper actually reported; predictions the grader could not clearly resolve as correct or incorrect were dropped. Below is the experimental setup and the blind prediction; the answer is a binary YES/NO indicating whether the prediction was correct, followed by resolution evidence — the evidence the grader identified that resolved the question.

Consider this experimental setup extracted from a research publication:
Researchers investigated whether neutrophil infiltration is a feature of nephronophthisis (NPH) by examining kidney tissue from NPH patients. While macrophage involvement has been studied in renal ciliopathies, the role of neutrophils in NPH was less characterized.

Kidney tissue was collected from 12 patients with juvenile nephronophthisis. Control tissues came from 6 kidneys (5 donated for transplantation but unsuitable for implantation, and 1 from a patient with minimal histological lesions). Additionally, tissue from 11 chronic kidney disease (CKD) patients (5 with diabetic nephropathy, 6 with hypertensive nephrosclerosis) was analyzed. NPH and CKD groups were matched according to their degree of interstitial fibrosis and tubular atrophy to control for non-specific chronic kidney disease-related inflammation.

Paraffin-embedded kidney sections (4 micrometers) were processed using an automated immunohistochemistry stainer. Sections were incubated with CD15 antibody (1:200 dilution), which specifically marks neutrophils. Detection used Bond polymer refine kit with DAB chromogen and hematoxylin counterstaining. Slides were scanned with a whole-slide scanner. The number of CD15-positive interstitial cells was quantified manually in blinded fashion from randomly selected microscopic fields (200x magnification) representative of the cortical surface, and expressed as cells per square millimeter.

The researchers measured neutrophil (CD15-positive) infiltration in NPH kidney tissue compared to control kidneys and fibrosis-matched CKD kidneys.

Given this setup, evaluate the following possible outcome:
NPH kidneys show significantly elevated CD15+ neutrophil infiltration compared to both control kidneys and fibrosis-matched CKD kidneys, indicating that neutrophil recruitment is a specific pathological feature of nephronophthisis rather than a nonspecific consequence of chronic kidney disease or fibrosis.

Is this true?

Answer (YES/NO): YES